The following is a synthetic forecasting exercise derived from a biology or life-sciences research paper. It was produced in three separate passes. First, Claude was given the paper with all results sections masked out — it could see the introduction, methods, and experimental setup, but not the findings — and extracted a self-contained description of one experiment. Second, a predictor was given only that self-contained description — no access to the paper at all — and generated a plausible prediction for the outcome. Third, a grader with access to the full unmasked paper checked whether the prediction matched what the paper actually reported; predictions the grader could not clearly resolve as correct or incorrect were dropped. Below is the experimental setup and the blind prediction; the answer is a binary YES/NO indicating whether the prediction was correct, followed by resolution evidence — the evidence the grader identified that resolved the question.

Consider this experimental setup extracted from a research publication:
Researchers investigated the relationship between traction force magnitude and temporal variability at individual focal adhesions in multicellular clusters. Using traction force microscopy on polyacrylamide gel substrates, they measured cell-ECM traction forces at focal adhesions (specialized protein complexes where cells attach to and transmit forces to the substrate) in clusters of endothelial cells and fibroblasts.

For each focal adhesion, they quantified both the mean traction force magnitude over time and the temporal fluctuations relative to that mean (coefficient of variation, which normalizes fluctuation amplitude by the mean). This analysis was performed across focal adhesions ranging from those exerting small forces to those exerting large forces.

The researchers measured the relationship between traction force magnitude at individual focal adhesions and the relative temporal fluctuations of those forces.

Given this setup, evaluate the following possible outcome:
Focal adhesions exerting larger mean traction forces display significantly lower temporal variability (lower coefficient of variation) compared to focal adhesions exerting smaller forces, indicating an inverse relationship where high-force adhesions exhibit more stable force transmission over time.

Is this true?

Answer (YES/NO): YES